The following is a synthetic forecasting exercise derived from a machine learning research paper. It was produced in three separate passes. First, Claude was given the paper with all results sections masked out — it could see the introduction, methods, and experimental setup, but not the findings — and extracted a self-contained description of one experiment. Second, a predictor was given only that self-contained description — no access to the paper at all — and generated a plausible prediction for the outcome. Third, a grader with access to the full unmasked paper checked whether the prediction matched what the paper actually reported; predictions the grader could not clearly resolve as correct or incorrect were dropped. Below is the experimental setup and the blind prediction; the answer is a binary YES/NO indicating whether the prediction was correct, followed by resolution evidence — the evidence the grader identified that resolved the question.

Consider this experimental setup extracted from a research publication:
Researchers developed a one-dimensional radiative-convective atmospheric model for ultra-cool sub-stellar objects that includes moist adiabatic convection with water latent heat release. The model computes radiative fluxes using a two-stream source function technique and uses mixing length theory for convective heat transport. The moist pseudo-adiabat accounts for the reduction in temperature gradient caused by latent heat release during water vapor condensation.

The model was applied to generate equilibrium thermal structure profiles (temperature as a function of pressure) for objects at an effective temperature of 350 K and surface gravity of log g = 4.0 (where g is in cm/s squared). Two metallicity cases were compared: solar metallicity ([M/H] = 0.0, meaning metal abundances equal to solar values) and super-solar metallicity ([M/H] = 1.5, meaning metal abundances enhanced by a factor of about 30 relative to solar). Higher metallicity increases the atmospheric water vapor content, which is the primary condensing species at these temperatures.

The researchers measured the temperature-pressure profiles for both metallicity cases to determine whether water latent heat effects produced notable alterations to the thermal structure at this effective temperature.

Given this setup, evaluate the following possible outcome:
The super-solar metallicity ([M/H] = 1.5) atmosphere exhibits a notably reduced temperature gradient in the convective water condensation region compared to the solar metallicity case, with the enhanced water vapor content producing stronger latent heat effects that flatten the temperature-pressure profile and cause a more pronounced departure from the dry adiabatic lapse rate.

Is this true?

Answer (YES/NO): NO